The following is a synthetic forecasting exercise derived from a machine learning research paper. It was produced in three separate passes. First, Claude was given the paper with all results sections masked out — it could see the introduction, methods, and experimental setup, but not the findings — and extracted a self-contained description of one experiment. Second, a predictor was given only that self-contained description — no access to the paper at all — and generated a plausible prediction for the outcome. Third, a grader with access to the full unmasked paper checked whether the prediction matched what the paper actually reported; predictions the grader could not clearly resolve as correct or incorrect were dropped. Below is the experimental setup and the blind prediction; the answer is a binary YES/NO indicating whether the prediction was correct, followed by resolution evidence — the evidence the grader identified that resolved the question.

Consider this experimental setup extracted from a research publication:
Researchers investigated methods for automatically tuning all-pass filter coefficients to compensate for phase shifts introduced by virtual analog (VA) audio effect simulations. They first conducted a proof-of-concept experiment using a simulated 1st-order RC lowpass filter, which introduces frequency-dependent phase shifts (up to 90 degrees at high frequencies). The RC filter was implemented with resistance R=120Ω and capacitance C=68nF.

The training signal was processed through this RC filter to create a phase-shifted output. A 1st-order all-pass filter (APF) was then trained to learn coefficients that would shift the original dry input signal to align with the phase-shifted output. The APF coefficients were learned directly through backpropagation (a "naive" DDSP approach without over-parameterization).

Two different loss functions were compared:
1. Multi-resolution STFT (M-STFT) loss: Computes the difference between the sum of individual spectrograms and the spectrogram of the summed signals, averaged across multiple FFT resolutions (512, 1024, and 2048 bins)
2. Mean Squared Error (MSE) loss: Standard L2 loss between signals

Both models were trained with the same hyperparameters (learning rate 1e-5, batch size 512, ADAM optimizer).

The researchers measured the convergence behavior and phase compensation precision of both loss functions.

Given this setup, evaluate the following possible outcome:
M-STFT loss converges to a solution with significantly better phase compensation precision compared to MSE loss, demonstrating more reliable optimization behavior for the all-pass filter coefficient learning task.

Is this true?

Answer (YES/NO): YES